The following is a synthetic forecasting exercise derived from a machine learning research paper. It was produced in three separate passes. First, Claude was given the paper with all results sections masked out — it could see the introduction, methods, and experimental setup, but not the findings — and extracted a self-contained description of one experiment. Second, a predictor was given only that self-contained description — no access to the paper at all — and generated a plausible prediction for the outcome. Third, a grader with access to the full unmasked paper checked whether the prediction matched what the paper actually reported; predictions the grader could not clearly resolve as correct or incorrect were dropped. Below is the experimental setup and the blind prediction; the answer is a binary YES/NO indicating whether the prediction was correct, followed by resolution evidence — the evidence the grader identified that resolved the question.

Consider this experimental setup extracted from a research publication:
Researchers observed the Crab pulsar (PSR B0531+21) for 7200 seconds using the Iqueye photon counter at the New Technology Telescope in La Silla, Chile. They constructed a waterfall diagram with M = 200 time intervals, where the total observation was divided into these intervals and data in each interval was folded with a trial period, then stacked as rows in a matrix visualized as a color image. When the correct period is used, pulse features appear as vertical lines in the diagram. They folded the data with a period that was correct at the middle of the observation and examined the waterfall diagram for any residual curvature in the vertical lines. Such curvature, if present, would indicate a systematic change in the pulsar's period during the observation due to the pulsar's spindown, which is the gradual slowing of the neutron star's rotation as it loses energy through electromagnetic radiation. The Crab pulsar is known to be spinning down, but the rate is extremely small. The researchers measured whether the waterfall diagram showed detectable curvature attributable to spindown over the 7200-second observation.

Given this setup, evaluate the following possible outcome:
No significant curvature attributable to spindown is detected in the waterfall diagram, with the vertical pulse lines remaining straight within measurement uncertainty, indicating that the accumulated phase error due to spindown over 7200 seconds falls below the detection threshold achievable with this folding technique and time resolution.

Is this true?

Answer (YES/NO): NO